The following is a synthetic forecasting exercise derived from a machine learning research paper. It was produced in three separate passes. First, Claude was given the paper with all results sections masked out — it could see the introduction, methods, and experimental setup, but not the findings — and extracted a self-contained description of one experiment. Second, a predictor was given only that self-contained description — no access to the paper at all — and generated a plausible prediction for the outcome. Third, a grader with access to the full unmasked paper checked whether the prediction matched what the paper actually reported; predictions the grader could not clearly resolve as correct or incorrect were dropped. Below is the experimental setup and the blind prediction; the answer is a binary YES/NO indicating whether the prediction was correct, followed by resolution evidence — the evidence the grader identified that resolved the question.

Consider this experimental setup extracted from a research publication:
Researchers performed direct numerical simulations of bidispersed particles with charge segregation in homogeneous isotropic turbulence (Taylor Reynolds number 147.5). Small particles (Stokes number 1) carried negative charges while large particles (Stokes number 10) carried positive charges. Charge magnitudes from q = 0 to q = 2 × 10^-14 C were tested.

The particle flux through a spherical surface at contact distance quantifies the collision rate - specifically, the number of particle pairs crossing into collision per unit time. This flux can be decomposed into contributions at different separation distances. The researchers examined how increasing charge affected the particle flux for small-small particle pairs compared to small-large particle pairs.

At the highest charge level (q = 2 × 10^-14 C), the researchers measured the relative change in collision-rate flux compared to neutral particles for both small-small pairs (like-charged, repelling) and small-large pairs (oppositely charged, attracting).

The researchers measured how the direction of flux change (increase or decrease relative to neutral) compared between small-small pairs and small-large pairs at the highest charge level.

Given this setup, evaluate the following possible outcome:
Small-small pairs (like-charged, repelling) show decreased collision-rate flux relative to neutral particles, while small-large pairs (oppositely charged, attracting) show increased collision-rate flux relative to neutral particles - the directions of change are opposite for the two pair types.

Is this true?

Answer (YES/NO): YES